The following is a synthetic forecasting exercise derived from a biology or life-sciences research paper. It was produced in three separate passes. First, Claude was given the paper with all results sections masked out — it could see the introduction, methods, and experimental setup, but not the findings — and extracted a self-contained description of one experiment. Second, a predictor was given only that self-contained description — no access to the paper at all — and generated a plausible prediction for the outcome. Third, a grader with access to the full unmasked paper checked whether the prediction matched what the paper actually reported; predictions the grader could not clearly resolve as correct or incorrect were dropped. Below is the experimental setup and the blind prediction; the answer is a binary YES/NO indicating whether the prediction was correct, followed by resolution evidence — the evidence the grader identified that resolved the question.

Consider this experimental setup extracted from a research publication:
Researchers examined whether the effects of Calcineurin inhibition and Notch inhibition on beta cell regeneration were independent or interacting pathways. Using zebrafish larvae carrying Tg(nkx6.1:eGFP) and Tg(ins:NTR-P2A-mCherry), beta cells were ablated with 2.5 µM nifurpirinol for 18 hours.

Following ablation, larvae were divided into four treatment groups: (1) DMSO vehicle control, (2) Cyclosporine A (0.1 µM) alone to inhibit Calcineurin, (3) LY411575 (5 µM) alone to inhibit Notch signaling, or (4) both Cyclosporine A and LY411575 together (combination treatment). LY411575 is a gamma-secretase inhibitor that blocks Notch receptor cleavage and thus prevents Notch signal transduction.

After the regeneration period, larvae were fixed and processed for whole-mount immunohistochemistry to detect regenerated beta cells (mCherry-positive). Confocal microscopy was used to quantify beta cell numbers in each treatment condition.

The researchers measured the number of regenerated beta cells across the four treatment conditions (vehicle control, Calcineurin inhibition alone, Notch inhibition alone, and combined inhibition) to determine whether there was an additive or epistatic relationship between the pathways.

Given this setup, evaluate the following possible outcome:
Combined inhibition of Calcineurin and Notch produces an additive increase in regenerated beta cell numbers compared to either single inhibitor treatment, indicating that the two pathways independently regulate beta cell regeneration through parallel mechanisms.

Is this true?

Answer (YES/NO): NO